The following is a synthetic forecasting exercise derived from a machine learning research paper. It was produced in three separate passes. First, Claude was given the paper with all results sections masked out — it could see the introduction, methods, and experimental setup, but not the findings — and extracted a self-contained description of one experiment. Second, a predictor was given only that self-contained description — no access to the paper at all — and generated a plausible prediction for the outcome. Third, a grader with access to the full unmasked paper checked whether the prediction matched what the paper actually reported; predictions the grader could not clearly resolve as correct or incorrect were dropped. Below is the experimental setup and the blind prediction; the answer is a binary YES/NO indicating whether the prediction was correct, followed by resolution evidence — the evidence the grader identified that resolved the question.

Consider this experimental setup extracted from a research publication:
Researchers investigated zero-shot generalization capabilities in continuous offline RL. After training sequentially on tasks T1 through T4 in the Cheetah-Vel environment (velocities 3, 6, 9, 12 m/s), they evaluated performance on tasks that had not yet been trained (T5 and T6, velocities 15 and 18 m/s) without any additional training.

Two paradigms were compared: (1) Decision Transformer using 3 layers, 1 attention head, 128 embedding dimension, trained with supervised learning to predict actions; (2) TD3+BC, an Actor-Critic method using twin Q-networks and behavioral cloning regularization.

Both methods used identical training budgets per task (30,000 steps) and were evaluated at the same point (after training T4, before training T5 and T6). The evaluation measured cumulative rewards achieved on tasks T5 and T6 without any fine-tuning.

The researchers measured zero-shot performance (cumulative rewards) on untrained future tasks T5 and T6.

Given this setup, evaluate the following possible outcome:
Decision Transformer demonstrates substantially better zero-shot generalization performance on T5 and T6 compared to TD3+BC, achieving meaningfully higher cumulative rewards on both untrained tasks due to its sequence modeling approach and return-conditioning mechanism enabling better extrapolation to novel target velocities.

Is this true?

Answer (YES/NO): YES